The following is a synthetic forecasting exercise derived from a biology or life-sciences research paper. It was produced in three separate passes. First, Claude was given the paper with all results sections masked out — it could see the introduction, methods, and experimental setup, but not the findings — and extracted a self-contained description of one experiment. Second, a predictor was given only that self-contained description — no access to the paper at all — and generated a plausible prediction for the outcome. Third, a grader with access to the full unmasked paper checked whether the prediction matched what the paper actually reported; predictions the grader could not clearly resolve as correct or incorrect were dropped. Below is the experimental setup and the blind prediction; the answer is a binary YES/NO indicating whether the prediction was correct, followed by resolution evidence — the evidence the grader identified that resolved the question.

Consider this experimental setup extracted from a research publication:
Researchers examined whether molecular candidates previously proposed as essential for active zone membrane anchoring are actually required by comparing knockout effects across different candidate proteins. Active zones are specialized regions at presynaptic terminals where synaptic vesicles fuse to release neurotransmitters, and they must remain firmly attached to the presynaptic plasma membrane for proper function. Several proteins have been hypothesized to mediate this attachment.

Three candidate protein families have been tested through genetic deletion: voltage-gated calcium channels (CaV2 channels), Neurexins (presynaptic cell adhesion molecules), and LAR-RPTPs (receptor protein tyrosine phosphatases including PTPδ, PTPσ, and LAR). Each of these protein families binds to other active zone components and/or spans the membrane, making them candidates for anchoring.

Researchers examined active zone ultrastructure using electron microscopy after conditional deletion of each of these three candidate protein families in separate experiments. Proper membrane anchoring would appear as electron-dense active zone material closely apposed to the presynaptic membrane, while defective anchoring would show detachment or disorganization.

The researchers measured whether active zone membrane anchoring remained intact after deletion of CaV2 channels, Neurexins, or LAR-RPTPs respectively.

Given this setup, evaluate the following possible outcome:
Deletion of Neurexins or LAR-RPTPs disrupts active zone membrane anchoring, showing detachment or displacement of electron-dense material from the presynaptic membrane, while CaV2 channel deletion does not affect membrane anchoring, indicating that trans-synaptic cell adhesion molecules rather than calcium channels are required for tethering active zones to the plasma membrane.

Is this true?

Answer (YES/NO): NO